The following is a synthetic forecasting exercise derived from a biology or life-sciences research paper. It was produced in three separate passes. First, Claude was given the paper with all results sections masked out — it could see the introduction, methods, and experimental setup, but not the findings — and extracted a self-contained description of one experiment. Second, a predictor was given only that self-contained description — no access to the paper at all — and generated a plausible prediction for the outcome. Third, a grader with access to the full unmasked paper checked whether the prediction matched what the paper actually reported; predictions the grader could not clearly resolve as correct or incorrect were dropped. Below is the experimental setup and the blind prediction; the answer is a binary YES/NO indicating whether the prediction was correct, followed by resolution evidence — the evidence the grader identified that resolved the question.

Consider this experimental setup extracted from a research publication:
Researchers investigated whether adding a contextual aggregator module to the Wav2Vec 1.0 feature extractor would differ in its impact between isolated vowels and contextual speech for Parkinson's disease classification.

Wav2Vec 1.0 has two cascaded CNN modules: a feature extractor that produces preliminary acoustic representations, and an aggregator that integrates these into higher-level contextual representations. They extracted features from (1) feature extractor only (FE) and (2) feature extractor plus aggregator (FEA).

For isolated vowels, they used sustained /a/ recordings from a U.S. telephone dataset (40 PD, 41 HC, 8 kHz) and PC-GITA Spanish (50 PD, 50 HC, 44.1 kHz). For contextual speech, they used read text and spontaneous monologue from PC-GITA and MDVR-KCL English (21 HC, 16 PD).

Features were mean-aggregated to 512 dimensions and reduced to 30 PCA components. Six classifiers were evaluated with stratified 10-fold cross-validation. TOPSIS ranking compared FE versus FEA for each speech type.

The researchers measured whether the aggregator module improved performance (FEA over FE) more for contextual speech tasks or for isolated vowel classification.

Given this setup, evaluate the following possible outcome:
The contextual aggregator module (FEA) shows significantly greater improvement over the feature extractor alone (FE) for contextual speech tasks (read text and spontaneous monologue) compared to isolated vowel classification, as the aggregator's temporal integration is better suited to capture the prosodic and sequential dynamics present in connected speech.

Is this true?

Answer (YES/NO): YES